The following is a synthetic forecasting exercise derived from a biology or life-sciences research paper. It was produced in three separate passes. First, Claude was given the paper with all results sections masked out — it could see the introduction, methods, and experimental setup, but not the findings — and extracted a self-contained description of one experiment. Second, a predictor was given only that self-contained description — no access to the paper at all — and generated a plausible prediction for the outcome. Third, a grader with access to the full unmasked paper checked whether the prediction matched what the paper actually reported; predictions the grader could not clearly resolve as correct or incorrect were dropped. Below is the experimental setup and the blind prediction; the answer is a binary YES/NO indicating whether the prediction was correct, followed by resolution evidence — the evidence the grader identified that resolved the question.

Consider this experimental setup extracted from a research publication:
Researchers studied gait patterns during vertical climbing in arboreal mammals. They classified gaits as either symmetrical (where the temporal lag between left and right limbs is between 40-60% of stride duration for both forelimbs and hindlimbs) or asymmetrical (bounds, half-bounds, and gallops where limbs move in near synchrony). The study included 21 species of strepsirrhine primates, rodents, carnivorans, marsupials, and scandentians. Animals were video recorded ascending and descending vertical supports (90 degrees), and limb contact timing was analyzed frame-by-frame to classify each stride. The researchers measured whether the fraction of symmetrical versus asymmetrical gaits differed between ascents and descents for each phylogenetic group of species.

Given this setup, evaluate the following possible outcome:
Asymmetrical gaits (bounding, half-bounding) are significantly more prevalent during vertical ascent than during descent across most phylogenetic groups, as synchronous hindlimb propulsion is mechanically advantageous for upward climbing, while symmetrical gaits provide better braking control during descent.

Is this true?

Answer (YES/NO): NO